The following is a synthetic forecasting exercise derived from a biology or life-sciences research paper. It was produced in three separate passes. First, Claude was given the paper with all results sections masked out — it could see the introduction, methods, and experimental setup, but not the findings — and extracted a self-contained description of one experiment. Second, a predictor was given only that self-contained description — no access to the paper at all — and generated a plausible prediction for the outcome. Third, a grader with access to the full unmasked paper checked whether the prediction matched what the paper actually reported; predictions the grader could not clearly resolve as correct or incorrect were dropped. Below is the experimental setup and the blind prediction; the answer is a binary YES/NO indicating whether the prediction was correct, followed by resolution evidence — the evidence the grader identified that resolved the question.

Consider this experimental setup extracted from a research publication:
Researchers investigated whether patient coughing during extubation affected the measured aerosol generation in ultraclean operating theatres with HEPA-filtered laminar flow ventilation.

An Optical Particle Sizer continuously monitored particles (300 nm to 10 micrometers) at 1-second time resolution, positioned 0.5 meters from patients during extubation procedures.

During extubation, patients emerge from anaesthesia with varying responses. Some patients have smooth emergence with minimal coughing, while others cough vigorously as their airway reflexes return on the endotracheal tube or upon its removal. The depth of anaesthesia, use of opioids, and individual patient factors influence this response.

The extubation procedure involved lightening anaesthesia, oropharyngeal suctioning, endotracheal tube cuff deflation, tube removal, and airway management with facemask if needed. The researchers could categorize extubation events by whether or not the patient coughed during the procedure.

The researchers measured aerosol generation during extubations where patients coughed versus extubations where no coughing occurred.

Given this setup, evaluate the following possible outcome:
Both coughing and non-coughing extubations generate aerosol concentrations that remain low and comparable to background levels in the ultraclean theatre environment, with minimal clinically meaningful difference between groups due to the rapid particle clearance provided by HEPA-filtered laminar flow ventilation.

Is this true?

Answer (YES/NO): NO